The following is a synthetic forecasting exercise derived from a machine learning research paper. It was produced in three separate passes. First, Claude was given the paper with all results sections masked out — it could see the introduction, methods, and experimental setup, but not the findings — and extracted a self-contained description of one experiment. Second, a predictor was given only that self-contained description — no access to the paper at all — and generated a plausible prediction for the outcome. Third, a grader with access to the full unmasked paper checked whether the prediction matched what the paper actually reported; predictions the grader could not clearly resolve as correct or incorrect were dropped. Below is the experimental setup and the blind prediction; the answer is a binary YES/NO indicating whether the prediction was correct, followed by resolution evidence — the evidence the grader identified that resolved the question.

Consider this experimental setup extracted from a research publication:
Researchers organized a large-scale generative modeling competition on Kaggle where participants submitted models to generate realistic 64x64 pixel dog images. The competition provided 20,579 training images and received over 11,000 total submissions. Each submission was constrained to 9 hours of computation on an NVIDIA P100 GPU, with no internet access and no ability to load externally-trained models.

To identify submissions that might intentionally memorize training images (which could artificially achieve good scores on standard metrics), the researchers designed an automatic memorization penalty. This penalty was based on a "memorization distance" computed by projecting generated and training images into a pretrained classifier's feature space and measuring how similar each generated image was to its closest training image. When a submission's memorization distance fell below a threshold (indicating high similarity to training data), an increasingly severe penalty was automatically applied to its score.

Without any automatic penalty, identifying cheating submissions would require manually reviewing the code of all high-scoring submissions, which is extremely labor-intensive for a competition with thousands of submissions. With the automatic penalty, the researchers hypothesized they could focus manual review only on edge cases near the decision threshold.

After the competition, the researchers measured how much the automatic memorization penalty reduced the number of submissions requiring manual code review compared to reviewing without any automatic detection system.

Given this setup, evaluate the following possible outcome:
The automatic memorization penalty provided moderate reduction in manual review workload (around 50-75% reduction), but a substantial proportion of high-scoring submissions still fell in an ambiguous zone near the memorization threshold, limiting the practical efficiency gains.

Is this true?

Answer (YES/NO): NO